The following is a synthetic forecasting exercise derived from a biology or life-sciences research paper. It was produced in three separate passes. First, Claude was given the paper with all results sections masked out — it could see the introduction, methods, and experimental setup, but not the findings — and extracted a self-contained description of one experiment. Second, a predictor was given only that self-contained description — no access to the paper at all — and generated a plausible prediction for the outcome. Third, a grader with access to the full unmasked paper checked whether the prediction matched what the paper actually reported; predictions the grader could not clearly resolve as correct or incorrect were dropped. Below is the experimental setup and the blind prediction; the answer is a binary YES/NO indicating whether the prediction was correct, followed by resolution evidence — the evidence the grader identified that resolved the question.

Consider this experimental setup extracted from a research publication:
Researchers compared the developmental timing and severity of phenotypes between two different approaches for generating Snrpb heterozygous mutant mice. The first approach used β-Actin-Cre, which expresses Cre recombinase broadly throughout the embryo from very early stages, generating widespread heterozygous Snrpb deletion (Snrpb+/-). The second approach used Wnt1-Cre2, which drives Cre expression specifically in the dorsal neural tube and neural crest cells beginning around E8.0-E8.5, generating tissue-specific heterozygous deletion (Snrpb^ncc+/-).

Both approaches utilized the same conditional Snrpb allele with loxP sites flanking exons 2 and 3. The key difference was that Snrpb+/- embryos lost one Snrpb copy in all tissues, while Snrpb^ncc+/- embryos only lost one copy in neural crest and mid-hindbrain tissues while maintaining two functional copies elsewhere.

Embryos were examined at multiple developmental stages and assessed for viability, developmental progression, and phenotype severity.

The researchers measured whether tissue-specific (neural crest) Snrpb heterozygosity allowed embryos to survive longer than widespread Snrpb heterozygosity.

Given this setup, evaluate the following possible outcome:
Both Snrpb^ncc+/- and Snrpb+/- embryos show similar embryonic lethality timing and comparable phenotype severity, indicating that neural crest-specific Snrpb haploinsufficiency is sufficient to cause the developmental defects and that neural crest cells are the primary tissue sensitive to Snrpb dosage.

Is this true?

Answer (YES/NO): NO